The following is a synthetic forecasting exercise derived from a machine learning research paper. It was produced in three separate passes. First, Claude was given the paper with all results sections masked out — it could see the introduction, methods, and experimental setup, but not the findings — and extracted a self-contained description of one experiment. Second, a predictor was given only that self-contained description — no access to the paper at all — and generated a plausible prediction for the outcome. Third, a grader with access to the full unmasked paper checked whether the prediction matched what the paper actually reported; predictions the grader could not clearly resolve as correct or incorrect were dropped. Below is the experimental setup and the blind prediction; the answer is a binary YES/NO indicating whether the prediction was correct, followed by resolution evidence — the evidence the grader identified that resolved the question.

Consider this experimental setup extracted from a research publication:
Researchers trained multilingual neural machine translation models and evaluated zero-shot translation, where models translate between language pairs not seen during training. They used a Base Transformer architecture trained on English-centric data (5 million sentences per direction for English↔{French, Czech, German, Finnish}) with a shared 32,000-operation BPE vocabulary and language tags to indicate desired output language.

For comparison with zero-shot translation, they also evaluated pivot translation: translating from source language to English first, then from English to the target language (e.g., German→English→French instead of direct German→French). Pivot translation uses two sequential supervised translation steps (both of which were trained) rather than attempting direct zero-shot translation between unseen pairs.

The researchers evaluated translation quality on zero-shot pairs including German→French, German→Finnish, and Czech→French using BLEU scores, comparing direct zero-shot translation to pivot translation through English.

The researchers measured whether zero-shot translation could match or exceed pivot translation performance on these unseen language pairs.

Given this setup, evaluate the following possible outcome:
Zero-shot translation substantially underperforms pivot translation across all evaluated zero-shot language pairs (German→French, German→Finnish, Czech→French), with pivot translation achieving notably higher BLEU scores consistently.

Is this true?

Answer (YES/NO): YES